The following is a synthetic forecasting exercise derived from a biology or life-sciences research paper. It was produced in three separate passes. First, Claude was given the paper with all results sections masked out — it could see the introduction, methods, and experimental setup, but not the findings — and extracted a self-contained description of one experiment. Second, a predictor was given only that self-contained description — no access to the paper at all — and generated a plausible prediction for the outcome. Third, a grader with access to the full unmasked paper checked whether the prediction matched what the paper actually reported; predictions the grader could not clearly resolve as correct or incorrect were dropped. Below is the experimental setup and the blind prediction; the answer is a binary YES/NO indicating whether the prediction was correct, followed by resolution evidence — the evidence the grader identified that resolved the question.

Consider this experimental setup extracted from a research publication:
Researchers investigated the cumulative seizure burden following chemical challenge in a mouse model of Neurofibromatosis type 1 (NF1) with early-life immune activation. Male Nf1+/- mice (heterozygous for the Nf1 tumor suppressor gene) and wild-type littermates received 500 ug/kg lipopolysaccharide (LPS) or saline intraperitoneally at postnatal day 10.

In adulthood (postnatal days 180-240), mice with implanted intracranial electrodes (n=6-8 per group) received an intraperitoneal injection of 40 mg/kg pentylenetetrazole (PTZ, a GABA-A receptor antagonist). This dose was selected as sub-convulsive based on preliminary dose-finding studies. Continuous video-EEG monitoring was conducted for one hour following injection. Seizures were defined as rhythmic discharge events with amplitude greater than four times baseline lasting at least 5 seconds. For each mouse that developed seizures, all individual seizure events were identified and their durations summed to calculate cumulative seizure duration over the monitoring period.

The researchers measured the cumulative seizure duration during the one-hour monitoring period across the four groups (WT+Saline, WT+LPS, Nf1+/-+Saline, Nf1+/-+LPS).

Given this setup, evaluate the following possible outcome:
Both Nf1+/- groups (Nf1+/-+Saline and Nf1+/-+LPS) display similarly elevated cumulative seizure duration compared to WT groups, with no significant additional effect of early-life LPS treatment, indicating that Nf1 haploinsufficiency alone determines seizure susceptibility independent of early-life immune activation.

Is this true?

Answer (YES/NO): NO